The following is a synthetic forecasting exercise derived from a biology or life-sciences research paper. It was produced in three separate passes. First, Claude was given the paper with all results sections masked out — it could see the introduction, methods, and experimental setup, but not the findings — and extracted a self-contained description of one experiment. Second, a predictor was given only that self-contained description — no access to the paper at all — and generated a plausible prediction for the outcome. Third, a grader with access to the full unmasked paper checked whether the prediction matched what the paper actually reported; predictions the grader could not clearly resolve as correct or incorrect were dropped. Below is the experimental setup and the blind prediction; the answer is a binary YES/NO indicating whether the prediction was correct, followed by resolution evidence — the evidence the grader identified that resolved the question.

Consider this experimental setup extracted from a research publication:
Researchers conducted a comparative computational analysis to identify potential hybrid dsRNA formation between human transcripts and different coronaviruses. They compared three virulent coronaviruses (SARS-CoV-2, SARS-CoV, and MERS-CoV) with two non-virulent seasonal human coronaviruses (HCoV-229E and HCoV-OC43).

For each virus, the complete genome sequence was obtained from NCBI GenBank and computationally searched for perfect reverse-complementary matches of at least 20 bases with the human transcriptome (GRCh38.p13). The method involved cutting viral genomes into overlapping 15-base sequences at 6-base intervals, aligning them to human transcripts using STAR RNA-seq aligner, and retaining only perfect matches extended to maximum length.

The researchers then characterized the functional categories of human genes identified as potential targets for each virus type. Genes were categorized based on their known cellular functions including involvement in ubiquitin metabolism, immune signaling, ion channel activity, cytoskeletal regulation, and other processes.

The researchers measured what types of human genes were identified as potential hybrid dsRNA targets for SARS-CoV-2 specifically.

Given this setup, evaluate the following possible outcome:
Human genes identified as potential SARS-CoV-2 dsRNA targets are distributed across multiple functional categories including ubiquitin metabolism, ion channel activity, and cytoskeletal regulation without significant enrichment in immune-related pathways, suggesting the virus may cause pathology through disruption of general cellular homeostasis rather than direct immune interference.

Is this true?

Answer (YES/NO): NO